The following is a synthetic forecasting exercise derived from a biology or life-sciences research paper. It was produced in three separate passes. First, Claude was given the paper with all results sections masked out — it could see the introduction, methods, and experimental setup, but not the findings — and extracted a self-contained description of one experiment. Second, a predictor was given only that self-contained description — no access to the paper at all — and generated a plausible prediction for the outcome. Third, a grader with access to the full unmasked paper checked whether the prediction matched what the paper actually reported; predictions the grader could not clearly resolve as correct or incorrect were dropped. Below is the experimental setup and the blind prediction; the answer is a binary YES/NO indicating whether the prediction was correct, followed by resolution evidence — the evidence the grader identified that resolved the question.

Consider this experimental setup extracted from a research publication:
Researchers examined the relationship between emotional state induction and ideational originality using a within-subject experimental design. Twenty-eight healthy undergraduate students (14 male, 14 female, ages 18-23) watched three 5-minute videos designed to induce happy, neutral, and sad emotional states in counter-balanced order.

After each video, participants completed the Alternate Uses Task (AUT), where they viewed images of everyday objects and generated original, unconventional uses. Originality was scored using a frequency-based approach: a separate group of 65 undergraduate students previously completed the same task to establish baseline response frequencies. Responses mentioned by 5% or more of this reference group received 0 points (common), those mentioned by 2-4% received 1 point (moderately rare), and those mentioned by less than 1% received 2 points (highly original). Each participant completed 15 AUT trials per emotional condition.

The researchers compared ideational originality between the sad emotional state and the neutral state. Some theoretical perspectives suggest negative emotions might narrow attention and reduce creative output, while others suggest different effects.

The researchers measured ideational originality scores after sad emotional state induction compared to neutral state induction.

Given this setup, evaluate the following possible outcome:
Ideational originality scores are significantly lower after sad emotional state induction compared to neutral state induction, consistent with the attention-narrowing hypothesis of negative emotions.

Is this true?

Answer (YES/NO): NO